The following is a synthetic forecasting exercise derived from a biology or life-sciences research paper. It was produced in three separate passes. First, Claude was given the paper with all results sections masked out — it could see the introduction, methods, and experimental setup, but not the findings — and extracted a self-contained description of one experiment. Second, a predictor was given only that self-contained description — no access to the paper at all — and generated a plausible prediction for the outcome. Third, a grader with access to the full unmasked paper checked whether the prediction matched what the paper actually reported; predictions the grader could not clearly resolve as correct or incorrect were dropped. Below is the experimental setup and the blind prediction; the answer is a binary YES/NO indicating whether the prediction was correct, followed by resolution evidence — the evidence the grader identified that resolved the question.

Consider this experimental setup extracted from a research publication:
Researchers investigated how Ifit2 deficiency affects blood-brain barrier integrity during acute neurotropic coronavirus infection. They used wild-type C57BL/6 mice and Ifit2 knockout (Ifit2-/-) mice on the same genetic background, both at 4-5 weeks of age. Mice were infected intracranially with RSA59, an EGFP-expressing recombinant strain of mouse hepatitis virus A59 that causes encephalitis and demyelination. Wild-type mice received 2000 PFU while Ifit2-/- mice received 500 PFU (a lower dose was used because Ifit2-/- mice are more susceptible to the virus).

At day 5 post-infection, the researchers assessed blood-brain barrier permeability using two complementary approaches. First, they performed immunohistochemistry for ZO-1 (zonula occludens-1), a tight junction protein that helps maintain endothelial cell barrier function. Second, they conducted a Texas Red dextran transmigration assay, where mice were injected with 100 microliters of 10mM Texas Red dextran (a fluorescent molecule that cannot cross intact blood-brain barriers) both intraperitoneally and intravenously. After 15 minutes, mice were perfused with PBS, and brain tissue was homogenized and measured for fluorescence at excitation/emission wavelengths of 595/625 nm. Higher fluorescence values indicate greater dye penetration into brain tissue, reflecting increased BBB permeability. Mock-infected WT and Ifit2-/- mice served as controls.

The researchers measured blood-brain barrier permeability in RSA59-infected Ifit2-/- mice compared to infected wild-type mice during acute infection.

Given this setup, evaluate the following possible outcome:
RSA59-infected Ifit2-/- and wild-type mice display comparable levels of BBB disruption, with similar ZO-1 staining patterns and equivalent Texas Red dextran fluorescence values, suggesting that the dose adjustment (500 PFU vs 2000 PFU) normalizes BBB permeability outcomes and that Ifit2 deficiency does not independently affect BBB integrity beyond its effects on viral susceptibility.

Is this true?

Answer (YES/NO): NO